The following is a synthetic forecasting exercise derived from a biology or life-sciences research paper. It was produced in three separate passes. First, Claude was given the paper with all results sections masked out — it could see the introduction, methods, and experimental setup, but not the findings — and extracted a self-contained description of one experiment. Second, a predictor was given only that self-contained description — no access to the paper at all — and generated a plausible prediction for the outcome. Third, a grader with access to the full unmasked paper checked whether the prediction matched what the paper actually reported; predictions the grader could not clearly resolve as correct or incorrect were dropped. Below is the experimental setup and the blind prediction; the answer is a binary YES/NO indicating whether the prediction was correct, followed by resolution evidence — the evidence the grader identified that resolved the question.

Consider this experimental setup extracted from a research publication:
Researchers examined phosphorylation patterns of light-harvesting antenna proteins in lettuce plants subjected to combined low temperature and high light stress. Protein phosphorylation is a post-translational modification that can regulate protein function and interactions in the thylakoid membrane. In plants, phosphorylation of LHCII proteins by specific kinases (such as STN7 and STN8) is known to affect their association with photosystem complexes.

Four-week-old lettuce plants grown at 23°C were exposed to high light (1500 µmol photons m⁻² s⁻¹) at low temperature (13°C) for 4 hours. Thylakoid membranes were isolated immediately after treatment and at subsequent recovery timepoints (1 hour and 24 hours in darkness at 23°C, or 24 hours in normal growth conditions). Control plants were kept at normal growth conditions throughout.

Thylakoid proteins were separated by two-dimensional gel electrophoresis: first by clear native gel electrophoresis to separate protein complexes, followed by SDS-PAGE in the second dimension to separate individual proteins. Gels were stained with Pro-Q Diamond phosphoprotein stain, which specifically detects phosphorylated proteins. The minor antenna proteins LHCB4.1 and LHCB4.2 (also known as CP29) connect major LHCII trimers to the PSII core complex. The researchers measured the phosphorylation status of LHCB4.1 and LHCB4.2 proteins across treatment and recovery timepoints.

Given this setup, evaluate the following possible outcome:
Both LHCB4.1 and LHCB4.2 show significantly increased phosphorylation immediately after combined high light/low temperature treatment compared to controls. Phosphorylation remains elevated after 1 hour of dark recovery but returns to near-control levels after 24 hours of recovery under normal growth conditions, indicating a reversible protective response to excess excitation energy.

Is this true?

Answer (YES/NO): NO